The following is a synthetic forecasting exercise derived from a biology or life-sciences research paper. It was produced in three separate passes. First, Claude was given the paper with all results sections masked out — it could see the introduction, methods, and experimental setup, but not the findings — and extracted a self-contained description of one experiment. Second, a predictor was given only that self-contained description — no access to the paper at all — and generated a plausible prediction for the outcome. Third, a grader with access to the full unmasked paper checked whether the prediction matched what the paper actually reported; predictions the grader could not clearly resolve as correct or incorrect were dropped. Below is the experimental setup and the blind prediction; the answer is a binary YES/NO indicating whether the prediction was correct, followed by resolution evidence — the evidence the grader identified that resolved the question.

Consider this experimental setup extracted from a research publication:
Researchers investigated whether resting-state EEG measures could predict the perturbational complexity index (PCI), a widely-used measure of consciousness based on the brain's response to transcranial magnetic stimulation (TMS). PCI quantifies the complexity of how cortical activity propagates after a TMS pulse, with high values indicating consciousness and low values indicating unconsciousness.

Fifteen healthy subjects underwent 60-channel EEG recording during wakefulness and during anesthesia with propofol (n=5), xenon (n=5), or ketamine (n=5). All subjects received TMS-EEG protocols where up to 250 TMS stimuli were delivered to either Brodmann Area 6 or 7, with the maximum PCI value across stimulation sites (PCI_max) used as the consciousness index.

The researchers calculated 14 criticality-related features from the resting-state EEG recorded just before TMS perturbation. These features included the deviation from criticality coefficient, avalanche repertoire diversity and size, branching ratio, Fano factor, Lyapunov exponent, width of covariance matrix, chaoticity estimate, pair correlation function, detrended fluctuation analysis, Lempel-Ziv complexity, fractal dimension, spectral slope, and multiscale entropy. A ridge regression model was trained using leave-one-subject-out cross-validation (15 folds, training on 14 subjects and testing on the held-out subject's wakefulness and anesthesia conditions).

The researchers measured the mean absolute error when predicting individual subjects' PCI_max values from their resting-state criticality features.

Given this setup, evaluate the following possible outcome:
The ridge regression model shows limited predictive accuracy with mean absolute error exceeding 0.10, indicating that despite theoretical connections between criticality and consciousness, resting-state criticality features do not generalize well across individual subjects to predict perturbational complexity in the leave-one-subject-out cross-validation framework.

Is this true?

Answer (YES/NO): NO